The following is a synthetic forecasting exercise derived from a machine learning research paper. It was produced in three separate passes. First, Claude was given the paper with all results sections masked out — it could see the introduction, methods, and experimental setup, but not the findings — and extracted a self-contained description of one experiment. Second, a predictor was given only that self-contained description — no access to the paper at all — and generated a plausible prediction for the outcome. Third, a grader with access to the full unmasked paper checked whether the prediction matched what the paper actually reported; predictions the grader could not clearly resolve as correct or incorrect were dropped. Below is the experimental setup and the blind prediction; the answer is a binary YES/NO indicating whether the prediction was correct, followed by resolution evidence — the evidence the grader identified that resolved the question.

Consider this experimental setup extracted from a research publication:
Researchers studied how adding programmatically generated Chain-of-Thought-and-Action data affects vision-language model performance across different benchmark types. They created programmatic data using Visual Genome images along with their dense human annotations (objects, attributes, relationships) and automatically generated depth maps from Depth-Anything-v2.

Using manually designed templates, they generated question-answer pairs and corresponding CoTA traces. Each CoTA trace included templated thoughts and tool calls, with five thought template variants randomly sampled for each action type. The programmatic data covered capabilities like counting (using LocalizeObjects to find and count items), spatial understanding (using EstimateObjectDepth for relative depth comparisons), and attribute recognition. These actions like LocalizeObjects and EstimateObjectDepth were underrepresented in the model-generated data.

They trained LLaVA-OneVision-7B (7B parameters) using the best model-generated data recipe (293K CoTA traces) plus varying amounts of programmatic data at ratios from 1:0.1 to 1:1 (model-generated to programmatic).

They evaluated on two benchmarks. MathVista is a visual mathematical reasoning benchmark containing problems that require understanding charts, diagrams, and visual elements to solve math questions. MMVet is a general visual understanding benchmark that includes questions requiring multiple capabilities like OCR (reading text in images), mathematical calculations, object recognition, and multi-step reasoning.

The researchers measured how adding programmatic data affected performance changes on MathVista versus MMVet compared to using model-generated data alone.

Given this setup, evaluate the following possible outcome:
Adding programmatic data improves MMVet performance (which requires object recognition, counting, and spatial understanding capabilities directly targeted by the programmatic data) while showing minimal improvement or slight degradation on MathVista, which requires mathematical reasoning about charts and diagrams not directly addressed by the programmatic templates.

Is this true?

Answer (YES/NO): NO